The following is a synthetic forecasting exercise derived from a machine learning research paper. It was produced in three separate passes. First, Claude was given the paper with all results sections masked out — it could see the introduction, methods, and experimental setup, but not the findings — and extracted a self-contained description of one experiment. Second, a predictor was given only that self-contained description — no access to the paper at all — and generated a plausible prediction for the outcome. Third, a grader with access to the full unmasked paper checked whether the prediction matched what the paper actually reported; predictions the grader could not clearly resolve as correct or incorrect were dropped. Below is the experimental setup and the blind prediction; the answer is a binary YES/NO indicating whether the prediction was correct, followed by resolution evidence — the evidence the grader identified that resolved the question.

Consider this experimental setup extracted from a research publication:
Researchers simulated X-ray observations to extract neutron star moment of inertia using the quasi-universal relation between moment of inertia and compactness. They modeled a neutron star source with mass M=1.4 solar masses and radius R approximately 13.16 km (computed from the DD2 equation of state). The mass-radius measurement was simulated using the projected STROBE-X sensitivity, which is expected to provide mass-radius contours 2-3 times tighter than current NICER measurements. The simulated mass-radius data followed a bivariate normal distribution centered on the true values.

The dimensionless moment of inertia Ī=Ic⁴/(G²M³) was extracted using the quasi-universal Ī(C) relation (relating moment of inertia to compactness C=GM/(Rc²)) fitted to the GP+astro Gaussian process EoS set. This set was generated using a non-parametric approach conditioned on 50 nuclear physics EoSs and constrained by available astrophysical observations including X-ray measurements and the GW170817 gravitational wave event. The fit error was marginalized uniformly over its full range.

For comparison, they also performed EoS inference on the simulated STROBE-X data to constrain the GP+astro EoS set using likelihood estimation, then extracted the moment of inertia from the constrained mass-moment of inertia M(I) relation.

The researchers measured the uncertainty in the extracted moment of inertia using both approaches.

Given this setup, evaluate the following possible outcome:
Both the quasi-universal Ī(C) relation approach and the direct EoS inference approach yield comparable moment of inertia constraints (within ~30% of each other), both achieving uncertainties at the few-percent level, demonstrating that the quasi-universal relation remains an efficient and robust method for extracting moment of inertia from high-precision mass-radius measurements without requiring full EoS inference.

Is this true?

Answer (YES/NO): NO